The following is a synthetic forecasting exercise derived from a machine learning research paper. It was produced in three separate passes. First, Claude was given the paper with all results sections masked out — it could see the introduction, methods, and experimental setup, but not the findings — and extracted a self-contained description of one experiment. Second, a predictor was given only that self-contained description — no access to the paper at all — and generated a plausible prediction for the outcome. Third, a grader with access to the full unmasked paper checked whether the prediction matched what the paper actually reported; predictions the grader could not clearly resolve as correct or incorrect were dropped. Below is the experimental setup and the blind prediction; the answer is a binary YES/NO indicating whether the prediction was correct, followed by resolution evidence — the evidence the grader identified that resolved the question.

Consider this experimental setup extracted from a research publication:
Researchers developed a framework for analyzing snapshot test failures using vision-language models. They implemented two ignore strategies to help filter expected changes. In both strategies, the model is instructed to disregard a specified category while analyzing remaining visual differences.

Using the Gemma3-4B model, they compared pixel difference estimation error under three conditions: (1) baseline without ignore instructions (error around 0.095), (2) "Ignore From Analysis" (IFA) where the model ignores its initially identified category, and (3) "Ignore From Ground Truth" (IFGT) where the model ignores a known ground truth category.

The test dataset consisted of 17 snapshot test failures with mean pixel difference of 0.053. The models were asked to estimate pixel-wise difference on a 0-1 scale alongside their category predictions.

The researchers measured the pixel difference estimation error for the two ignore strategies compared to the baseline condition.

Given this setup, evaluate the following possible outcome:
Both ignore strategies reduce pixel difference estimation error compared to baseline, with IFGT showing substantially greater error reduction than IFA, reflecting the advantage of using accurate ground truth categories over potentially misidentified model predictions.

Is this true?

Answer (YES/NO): NO